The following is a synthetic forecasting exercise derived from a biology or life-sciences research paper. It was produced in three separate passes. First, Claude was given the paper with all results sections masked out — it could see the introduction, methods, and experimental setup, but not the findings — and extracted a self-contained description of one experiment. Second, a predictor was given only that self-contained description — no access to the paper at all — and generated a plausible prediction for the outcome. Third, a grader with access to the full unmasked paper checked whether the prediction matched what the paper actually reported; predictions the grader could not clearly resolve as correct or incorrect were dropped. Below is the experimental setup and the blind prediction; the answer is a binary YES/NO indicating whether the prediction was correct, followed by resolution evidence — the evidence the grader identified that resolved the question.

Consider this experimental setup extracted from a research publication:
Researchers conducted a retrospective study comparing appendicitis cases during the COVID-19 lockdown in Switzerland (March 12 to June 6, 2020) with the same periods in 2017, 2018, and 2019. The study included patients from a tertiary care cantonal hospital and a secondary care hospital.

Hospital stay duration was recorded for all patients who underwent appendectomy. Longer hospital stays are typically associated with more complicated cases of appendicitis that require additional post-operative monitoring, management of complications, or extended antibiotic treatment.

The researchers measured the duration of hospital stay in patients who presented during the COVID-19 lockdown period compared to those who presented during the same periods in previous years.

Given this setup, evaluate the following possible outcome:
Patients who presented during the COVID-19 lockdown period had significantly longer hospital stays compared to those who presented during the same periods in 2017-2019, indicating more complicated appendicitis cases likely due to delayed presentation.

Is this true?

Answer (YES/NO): YES